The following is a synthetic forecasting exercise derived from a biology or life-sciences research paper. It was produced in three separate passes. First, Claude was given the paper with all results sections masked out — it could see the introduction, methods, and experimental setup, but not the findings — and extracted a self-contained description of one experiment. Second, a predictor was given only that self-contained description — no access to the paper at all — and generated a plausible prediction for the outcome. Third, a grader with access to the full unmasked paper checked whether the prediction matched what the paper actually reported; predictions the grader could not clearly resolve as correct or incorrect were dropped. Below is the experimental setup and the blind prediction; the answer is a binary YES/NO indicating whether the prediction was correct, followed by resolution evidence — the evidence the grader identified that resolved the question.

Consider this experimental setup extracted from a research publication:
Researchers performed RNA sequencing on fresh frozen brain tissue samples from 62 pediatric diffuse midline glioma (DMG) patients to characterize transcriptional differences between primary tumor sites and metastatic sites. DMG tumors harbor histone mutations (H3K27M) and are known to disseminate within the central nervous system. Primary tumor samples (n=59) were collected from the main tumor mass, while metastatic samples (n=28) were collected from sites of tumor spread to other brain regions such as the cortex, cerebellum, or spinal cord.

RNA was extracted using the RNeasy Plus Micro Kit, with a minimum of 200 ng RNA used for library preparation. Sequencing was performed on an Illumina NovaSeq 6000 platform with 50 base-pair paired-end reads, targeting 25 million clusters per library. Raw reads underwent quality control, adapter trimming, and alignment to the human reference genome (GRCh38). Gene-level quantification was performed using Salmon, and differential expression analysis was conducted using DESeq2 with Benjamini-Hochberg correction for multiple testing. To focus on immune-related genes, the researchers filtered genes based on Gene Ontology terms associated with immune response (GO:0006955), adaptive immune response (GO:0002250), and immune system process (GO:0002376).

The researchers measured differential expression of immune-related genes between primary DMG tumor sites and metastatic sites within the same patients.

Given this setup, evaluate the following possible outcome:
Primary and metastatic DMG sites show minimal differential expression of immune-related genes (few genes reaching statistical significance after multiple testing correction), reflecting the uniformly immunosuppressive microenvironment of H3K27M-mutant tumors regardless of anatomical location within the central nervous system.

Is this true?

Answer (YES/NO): NO